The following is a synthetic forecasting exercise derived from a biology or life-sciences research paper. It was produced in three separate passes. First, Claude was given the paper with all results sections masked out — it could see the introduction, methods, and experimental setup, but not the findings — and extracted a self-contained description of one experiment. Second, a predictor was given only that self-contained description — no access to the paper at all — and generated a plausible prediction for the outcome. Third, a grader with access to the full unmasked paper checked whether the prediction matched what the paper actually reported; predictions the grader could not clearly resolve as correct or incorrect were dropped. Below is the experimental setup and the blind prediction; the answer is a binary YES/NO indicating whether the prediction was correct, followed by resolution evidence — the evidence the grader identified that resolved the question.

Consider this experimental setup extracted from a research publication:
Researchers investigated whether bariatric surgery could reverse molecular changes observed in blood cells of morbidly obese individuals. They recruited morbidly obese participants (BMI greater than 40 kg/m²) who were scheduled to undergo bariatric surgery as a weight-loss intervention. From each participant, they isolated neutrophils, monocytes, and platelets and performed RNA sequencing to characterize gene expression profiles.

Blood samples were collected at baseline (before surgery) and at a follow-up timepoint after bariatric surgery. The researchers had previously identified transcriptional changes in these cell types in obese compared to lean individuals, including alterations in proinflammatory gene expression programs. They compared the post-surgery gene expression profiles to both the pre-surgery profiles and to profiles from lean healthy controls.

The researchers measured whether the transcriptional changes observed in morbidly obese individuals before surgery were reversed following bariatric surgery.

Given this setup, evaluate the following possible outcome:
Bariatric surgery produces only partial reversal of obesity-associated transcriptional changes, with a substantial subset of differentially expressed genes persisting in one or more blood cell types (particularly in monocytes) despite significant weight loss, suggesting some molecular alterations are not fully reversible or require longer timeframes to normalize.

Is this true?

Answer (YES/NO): NO